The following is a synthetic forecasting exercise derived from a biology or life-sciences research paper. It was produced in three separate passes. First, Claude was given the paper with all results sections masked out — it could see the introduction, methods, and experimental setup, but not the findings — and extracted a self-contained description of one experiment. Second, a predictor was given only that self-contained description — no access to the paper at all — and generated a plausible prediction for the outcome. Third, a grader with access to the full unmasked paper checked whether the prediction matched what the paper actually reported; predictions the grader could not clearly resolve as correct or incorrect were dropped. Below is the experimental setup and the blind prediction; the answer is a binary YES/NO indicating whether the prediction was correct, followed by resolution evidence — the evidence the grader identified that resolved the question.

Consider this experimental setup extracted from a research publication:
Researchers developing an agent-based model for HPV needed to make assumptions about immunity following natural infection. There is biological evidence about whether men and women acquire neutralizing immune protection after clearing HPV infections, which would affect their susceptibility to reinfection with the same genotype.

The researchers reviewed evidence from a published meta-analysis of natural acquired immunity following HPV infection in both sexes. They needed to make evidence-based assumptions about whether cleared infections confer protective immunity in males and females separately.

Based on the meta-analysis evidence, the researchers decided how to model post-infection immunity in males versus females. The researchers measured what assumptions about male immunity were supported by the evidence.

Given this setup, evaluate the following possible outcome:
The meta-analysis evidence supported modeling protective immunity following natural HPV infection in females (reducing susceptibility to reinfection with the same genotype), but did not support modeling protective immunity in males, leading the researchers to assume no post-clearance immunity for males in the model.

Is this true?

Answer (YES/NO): YES